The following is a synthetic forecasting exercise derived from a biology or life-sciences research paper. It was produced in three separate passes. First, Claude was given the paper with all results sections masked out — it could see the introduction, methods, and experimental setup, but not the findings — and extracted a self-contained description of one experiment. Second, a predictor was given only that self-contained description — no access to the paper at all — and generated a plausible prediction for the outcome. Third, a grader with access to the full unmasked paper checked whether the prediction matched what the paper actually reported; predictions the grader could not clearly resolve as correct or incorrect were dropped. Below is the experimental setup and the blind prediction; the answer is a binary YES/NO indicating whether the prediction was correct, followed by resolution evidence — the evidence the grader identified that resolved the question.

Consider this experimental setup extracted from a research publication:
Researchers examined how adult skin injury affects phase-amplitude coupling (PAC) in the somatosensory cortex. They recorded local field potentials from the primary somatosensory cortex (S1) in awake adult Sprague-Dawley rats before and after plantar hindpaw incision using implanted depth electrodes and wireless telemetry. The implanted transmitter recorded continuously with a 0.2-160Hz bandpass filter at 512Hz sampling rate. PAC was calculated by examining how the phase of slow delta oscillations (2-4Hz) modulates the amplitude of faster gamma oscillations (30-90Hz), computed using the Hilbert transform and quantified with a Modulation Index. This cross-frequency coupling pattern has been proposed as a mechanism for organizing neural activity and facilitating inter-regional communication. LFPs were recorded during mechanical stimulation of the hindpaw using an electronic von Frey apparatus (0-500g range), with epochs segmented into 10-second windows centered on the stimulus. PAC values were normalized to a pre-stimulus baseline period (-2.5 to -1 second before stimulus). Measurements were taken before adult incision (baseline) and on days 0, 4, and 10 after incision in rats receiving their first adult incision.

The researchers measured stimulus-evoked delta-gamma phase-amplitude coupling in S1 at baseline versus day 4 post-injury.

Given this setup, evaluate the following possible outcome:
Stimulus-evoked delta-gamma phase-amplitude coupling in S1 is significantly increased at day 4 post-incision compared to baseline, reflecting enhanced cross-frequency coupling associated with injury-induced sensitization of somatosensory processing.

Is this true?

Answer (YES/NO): NO